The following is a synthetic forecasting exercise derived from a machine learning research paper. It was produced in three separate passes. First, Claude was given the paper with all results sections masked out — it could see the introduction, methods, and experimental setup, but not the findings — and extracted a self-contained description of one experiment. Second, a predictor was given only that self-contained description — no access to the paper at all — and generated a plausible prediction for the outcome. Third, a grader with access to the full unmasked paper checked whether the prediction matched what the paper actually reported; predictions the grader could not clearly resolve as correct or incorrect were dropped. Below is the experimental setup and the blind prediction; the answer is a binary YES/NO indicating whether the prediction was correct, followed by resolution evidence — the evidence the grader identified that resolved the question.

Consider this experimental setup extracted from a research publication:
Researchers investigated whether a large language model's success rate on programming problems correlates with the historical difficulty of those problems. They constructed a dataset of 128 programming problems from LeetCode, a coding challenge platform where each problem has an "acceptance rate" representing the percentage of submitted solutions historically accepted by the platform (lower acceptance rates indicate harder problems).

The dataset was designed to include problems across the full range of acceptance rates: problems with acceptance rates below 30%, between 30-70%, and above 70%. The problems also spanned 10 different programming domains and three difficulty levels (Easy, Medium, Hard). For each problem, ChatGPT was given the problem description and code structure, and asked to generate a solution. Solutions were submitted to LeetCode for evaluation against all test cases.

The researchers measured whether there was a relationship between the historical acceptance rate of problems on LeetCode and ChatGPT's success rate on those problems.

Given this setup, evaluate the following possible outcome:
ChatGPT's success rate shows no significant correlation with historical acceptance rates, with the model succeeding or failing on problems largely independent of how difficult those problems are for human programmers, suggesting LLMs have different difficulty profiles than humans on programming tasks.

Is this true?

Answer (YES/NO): NO